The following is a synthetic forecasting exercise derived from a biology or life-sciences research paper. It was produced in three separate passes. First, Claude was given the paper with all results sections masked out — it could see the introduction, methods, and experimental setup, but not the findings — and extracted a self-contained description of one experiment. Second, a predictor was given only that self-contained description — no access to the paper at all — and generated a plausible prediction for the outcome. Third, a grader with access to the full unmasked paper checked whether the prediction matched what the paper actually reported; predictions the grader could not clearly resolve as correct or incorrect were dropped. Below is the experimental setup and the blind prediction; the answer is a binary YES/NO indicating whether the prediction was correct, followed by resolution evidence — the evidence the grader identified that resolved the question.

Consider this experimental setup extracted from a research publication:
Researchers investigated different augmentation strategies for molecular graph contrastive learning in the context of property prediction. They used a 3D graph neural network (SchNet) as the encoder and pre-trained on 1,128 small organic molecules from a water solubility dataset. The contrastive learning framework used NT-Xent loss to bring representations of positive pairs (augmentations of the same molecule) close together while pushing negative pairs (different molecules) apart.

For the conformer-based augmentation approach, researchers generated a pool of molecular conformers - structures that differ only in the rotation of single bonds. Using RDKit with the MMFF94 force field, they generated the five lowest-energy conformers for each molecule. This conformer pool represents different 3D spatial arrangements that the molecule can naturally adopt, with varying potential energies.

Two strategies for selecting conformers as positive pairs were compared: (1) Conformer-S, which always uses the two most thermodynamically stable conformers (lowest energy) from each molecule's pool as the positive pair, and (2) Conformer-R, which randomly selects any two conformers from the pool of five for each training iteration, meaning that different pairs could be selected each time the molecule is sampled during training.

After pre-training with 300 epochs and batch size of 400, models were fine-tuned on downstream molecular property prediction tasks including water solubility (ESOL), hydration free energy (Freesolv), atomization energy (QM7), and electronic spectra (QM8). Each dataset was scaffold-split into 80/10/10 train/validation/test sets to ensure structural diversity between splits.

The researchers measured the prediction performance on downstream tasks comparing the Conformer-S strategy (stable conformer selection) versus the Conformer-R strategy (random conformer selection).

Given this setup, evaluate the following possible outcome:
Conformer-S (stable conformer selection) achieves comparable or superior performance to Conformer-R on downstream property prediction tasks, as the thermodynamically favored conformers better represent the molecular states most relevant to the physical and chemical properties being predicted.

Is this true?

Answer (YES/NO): NO